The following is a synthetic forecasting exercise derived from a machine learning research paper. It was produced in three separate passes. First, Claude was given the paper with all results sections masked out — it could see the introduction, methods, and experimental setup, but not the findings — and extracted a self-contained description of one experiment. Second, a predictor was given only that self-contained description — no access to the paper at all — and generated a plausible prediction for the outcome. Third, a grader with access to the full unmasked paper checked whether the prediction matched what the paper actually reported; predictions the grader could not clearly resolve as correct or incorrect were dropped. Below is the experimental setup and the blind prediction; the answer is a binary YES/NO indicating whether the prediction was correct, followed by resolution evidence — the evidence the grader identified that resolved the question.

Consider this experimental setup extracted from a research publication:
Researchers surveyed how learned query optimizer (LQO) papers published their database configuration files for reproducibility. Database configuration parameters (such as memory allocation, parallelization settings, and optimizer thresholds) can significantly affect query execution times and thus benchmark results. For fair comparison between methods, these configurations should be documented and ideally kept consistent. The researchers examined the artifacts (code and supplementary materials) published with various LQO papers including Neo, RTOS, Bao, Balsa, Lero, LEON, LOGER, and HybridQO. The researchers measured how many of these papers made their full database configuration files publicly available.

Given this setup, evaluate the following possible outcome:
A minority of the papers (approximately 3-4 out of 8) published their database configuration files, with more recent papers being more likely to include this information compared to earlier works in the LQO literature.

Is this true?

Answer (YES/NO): NO